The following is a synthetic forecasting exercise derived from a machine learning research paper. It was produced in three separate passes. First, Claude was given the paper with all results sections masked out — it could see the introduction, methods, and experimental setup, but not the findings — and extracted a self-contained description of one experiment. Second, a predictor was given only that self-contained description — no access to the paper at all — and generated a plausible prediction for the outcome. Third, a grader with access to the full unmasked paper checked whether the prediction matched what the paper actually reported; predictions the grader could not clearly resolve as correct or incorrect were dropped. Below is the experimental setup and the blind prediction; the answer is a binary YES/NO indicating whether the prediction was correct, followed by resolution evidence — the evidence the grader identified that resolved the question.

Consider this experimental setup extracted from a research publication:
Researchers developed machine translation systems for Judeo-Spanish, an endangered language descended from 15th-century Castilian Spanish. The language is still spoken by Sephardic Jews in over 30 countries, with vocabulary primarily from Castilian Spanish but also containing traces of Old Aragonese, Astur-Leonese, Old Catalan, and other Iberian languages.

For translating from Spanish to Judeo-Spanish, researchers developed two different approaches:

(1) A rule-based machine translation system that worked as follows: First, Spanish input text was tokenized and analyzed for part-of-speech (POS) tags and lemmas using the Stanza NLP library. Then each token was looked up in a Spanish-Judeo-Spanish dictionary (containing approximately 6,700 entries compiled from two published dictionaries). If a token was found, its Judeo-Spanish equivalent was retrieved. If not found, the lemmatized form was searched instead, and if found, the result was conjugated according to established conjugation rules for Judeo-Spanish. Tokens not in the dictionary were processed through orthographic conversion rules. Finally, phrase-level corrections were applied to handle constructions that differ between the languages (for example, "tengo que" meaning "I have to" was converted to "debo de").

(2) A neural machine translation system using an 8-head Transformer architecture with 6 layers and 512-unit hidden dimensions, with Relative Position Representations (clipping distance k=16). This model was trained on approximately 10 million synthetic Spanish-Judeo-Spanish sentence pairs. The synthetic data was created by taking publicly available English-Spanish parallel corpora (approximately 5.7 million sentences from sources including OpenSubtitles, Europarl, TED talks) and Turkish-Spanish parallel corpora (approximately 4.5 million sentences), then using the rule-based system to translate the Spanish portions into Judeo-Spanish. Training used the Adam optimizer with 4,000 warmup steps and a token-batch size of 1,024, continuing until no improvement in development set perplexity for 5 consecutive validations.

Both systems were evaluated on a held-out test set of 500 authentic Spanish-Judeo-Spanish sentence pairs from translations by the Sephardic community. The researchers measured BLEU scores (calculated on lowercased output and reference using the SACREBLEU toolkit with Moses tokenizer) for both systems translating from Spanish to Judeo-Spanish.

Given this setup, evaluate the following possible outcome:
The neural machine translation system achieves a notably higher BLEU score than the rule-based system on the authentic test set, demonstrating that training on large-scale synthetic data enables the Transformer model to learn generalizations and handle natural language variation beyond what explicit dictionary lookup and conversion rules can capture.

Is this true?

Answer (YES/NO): NO